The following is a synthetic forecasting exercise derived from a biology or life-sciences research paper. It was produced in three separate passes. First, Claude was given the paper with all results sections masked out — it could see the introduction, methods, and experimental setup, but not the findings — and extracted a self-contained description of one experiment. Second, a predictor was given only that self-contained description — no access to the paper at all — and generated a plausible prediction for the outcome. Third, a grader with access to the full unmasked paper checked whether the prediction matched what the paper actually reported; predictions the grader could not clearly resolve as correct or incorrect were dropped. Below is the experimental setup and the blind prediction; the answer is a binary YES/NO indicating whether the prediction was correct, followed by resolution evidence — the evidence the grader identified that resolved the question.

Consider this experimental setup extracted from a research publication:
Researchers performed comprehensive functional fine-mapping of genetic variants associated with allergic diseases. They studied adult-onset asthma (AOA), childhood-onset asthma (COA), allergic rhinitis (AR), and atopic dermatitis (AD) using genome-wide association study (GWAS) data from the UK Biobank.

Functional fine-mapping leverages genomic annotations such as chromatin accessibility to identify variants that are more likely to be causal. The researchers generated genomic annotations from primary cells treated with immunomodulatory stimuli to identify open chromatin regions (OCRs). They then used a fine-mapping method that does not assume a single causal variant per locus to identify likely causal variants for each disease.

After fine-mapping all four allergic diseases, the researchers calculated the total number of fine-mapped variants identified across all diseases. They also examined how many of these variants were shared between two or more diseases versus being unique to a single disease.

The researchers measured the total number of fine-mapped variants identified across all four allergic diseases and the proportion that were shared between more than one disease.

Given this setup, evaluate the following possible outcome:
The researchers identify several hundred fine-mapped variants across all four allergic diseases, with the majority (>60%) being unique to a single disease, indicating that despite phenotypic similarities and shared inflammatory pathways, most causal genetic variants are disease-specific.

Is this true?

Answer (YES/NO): NO